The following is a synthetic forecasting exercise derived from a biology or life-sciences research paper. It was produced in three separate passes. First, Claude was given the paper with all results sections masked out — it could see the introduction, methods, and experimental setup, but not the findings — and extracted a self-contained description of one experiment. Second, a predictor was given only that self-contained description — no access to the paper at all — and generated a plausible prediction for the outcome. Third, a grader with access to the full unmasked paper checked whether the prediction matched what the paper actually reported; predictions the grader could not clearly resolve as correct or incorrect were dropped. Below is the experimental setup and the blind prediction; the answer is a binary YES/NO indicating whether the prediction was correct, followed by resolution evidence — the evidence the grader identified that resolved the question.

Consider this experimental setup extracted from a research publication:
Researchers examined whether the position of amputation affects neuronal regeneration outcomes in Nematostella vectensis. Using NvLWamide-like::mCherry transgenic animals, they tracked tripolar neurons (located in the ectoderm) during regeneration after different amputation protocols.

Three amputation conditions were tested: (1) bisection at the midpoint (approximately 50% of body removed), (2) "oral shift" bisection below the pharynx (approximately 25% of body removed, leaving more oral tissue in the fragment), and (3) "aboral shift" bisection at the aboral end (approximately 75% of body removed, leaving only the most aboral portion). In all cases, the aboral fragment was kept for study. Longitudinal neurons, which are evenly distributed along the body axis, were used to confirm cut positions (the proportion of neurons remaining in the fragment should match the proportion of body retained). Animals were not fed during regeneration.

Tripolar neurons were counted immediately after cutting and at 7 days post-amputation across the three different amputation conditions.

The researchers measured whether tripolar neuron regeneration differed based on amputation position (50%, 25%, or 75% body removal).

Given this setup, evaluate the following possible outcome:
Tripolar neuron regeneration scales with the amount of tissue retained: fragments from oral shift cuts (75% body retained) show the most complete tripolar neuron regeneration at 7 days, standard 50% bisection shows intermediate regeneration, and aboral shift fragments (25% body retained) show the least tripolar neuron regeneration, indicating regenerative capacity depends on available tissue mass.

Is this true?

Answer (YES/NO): NO